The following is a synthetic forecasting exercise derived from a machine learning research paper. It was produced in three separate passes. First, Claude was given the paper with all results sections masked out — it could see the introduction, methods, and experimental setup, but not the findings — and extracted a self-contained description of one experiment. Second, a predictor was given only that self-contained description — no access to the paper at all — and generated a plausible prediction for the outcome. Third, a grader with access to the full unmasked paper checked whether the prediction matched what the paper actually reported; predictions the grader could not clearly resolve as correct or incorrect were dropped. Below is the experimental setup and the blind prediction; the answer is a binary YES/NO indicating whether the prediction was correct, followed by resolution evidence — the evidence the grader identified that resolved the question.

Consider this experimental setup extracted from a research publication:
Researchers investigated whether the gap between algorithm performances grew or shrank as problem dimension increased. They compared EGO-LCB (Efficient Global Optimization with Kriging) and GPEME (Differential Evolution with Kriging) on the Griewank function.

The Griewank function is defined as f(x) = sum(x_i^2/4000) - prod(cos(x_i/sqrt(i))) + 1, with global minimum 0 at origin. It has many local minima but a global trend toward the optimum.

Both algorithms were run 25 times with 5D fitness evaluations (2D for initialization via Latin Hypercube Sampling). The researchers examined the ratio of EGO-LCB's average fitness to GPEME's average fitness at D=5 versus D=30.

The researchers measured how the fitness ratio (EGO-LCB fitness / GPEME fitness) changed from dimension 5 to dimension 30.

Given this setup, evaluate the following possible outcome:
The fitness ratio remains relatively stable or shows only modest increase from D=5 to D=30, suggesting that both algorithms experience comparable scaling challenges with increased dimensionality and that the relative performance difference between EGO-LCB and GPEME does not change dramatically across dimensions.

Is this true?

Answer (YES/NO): NO